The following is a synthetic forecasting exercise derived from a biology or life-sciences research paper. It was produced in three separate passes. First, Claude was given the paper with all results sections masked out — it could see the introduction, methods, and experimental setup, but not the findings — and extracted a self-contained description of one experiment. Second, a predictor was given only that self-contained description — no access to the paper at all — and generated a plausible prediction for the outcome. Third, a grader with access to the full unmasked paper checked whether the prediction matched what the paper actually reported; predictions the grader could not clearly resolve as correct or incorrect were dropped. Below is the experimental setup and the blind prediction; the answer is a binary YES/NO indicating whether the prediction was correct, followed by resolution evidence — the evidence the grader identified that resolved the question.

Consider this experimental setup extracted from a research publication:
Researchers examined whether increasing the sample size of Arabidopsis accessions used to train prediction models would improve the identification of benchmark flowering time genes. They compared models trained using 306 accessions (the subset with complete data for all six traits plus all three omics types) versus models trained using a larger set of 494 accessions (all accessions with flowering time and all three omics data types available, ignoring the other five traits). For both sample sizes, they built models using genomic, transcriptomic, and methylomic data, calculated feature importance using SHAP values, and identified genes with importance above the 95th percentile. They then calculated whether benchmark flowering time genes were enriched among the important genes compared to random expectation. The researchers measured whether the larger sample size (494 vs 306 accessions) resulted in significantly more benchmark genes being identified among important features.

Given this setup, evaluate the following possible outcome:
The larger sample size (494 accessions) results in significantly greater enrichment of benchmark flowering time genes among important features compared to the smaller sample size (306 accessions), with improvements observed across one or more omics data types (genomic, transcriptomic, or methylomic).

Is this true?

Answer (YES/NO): NO